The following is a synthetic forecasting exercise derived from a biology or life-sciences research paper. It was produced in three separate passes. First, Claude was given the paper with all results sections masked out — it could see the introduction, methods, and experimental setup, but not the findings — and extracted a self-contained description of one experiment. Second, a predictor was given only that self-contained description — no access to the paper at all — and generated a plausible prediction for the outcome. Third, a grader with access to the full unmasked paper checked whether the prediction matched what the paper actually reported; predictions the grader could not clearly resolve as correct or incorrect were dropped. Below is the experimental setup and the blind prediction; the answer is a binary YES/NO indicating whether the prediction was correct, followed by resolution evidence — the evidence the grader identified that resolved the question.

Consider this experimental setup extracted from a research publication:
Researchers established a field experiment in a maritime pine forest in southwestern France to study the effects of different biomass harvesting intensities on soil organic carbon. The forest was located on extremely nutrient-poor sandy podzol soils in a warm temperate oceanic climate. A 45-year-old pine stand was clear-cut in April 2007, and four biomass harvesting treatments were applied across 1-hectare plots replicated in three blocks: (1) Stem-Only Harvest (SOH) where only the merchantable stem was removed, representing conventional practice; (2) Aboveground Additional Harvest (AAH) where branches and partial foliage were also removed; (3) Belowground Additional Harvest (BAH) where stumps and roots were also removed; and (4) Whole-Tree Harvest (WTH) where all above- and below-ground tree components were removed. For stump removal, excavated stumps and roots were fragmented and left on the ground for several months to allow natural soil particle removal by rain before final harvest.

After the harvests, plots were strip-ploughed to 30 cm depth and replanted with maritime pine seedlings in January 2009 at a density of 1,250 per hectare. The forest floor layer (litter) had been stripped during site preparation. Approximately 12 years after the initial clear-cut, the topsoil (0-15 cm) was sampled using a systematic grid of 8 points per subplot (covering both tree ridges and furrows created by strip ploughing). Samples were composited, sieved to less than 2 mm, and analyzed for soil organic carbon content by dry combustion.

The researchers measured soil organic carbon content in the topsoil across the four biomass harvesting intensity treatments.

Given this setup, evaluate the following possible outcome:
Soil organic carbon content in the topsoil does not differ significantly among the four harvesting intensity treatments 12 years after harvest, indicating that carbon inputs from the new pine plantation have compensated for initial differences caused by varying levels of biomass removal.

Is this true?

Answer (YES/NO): NO